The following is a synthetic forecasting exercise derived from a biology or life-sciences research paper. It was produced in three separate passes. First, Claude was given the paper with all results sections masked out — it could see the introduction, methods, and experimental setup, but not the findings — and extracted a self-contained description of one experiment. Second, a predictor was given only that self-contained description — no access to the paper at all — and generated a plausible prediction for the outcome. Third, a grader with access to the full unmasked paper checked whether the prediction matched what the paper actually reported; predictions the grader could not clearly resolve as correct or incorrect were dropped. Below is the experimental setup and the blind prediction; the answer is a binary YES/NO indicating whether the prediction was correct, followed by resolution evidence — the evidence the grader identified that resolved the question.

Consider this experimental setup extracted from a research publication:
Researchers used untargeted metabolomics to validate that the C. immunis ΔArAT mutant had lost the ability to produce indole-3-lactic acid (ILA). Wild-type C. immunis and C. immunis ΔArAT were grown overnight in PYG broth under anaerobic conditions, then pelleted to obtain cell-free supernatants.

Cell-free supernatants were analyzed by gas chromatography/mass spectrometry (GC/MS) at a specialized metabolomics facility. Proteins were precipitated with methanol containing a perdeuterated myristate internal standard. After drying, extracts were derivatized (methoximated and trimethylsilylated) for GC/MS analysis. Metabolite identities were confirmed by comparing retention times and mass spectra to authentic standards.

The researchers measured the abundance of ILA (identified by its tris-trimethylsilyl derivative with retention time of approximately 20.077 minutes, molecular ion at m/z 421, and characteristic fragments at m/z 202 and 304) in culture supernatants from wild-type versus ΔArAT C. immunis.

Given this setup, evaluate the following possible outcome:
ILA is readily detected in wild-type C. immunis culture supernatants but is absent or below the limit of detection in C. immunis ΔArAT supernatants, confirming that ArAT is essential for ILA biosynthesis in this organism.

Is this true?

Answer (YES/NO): YES